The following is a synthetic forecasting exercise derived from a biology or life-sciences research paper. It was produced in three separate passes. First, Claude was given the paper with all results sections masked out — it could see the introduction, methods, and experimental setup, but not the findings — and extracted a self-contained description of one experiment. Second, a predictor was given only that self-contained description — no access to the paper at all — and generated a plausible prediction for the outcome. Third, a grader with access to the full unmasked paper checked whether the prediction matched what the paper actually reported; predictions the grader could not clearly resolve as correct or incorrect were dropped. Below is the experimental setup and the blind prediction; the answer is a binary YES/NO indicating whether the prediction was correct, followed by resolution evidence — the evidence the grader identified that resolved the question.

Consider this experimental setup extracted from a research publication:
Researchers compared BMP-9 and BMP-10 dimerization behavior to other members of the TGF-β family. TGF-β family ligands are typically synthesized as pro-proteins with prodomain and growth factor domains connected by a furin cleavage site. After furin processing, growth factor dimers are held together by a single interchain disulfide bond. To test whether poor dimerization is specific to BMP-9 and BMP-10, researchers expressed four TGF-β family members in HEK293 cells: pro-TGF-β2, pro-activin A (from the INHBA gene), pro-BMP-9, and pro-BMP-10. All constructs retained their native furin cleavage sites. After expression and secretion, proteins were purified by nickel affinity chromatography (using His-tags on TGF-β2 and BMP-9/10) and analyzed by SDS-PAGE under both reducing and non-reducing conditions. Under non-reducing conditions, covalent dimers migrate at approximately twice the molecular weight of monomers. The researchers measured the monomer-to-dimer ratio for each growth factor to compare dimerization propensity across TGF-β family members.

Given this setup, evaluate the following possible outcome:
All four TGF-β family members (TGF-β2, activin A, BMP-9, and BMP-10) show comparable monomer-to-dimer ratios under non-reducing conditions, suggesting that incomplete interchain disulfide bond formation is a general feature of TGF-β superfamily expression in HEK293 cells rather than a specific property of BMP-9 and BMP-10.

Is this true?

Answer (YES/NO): NO